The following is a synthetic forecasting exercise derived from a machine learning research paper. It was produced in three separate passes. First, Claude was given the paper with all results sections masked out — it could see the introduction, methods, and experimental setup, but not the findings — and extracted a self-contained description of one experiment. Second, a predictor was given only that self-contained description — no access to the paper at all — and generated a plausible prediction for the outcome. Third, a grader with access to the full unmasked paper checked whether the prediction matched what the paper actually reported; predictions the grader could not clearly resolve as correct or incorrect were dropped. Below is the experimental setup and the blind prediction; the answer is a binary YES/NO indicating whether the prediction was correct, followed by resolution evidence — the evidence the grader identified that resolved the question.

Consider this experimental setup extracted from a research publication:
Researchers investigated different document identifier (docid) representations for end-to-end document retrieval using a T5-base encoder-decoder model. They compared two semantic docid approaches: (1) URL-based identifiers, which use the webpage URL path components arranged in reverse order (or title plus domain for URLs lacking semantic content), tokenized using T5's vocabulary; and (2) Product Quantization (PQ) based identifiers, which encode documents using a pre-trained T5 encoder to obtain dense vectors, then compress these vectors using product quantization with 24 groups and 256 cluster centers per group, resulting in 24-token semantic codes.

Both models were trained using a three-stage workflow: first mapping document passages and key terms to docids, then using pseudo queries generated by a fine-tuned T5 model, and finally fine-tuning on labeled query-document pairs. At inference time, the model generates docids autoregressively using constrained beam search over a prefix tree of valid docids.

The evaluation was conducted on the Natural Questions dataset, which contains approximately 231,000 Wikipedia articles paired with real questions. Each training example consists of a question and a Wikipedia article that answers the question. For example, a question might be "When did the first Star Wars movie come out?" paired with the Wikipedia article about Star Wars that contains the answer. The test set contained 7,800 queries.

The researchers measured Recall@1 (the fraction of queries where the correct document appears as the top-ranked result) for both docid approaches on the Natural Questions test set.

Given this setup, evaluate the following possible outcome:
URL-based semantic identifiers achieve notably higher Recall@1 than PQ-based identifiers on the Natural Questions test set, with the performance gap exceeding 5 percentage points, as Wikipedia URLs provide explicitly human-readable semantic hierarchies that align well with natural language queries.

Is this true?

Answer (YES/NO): YES